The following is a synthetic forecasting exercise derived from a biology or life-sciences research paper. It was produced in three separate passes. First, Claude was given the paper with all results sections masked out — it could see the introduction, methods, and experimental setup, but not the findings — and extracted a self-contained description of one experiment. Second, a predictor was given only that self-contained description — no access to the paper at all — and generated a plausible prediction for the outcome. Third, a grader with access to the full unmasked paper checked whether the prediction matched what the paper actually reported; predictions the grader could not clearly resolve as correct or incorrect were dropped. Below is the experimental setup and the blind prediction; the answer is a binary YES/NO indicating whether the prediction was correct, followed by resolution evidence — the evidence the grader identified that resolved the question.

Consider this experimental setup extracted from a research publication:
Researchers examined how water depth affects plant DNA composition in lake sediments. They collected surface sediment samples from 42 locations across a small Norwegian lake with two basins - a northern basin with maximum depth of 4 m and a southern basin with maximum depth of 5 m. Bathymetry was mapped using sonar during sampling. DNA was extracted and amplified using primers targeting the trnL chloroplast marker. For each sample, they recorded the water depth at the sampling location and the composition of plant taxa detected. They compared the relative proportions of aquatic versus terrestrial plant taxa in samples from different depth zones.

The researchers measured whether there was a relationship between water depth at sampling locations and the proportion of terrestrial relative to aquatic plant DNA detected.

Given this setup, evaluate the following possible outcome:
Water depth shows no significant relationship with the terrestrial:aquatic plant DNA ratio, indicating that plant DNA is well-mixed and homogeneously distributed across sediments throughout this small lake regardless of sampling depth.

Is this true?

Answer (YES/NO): NO